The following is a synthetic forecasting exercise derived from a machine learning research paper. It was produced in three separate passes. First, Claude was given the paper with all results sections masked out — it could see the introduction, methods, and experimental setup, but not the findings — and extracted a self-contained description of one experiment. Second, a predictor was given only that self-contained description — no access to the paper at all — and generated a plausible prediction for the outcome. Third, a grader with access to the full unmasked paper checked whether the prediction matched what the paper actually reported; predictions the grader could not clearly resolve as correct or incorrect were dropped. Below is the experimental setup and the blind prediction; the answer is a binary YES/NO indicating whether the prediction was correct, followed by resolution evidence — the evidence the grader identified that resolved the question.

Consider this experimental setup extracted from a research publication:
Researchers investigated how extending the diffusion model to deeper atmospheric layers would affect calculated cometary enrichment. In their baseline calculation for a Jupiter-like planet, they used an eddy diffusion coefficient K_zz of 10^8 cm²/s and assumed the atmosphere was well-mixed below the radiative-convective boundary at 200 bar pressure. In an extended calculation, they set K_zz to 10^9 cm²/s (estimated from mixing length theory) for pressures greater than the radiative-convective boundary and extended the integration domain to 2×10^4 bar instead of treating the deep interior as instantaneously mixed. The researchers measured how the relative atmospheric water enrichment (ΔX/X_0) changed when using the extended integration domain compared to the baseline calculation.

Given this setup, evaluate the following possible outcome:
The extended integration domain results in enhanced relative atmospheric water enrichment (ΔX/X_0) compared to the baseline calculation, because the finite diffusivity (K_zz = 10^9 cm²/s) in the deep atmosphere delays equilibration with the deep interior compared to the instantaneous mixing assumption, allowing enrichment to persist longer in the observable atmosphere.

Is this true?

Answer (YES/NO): YES